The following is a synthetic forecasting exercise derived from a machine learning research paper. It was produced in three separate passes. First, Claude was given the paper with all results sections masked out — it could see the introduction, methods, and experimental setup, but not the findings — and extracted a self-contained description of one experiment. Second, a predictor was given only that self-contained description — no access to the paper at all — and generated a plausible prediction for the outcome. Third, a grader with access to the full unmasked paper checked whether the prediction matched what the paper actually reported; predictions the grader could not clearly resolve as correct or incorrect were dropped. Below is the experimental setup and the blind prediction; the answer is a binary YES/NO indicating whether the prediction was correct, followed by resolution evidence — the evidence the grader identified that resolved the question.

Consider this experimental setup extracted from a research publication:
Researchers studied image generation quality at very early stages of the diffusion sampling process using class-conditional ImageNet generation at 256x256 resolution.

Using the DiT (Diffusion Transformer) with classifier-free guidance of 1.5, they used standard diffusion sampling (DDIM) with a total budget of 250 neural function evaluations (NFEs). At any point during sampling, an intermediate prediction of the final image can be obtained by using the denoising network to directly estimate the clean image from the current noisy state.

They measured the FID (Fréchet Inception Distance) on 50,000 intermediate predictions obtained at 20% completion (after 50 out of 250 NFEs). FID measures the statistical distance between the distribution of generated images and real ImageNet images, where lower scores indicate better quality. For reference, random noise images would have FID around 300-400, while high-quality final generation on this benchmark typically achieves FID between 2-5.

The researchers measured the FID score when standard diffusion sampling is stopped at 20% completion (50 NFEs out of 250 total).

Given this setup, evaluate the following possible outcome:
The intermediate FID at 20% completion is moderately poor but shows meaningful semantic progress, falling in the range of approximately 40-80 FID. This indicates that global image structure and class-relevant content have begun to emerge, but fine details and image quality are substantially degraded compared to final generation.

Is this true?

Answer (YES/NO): NO